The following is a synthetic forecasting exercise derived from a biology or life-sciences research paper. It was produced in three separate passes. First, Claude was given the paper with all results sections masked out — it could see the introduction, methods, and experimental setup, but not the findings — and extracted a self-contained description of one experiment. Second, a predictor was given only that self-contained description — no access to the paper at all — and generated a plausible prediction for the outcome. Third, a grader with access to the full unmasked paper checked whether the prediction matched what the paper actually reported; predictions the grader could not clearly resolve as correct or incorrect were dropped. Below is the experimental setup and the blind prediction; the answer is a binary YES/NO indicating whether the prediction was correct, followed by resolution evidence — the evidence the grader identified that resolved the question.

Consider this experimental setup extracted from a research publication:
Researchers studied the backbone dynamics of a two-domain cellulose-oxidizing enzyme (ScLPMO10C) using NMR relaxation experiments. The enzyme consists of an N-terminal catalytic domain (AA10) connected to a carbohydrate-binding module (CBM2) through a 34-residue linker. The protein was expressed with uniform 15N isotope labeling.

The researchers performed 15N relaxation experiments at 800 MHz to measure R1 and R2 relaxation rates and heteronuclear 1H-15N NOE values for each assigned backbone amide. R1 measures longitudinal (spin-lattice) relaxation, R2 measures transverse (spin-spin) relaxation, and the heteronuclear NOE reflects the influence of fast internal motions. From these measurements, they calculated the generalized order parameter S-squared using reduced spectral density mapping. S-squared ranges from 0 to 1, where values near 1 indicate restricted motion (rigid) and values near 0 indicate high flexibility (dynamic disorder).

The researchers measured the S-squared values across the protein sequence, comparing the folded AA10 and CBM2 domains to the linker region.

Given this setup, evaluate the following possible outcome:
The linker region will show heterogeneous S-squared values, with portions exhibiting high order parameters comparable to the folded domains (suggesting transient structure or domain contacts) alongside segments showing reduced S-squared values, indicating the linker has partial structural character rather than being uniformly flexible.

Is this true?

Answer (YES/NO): NO